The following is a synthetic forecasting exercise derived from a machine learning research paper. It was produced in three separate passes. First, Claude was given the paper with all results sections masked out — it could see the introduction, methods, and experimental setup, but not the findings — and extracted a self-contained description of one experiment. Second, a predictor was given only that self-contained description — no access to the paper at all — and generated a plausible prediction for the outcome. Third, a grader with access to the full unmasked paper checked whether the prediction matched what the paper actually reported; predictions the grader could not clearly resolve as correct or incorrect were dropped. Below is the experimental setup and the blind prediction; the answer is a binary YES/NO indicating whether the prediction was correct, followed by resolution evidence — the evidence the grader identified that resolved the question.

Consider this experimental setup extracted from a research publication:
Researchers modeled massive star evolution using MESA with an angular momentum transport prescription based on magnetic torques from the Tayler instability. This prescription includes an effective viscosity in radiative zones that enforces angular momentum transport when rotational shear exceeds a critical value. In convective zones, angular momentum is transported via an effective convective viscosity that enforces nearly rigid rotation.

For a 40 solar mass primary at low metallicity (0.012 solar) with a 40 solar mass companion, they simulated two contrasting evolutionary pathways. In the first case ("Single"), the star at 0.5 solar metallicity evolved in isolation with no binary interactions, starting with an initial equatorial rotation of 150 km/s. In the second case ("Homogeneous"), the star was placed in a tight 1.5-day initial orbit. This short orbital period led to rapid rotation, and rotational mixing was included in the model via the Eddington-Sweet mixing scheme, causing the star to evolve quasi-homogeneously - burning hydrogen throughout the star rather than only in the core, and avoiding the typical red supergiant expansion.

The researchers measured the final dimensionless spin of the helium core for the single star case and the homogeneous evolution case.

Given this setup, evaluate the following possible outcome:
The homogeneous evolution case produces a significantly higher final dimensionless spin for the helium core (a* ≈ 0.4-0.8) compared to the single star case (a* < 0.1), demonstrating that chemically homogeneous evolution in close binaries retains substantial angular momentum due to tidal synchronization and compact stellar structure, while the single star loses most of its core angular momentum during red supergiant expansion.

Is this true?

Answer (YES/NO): YES